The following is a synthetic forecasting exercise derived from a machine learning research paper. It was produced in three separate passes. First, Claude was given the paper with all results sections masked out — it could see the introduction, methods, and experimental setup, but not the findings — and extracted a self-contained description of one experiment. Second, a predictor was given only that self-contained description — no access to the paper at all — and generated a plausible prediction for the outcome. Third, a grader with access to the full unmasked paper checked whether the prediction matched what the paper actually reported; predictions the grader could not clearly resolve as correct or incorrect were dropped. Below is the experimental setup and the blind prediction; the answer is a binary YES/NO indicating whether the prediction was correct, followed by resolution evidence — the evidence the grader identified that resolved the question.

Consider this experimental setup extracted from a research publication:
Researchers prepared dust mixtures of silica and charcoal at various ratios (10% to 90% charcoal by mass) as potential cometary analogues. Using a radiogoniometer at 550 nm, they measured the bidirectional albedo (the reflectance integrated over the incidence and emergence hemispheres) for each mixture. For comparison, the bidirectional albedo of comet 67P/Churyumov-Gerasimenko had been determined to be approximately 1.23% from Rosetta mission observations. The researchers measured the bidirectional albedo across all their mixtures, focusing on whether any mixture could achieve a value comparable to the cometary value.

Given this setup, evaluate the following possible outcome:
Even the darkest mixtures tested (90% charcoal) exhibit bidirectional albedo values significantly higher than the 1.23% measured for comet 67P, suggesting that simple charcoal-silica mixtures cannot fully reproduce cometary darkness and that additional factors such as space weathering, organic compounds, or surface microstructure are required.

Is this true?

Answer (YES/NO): YES